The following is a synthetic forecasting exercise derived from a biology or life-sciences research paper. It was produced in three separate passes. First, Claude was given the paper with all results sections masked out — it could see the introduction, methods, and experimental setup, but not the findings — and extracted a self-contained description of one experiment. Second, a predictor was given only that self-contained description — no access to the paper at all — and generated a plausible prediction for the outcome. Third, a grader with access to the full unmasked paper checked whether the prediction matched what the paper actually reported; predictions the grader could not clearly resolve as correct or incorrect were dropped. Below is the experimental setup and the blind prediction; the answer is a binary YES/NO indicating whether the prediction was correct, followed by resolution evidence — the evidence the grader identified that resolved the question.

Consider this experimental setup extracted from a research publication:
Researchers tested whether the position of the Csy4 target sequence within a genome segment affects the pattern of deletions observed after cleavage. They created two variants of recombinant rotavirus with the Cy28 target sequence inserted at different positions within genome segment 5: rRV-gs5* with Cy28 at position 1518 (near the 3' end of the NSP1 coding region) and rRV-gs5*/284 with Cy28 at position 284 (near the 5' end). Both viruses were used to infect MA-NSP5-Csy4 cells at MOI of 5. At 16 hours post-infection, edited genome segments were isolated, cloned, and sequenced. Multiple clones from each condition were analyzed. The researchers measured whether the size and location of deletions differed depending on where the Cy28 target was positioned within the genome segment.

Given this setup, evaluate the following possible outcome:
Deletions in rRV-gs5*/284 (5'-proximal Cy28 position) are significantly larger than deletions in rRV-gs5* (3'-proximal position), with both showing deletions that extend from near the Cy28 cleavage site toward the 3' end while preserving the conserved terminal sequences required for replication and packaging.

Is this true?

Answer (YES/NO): NO